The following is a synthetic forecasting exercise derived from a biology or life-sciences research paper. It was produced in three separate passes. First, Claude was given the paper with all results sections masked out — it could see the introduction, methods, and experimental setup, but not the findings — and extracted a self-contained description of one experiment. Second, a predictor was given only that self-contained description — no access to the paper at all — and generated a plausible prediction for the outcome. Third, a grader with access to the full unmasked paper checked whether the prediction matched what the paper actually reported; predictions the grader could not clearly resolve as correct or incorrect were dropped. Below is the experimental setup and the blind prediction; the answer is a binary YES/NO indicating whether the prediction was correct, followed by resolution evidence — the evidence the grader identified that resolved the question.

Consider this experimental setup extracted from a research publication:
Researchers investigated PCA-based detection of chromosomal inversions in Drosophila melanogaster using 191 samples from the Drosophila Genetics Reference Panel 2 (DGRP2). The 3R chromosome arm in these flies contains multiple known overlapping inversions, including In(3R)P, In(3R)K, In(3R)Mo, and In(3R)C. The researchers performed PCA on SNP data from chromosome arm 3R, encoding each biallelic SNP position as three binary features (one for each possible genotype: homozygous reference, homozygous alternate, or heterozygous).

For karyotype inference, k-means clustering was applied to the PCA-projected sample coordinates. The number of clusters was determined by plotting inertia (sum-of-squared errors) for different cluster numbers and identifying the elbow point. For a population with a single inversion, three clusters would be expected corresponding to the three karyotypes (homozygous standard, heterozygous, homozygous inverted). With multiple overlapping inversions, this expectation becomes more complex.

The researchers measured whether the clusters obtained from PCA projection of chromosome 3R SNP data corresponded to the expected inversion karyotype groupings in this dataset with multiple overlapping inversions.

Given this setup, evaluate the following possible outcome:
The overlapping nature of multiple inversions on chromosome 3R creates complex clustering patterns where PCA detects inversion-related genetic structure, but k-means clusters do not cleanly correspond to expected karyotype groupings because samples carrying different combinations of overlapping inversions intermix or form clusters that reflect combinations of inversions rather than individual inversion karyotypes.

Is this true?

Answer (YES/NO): YES